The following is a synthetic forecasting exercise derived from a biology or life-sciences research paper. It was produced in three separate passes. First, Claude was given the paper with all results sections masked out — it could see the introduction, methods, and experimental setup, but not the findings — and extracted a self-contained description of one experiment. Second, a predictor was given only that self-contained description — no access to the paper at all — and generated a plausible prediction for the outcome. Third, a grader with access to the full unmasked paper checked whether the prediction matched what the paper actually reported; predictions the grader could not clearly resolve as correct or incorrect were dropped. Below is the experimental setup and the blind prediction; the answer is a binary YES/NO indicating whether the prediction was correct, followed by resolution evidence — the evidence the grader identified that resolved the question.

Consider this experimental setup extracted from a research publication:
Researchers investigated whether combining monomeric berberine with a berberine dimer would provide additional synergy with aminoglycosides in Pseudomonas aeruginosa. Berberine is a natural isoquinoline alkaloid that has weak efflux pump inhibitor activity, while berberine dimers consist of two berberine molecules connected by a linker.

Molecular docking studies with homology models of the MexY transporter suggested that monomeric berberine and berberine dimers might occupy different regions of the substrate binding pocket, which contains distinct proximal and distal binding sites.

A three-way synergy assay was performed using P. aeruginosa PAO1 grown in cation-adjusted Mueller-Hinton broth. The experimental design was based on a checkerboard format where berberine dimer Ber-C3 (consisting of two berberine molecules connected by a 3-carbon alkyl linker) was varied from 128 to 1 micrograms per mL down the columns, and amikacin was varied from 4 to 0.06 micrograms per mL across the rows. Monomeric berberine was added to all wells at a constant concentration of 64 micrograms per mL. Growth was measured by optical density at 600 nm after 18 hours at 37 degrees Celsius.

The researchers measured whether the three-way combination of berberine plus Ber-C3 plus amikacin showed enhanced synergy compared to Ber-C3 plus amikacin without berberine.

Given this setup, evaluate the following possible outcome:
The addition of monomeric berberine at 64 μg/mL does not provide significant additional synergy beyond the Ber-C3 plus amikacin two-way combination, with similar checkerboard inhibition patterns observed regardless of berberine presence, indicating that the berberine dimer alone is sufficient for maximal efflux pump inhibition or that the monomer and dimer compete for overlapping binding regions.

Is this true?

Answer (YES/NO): NO